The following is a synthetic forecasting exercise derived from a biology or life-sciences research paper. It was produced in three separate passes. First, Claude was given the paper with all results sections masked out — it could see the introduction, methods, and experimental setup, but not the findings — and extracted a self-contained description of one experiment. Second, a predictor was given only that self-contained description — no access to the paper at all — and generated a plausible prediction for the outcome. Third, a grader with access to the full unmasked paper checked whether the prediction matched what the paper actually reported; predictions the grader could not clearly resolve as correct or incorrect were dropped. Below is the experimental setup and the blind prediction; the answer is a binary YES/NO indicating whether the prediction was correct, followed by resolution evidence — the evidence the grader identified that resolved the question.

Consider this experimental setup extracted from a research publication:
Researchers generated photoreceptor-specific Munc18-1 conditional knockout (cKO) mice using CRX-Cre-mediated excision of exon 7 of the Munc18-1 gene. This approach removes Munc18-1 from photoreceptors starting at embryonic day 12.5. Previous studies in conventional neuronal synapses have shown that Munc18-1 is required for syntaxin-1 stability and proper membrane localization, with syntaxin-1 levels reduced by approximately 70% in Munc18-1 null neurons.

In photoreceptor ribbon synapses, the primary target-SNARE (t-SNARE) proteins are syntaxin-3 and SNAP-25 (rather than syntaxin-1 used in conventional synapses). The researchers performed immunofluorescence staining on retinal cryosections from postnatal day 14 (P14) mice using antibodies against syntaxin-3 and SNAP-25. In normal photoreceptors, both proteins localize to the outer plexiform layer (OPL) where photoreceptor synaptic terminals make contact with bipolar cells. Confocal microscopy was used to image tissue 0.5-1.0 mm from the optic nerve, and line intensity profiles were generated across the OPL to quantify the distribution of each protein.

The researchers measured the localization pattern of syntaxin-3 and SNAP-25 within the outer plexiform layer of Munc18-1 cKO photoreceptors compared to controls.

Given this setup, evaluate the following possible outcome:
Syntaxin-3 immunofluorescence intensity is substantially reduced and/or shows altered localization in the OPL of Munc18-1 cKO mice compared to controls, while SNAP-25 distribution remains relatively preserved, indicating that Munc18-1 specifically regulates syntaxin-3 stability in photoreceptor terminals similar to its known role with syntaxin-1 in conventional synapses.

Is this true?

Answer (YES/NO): NO